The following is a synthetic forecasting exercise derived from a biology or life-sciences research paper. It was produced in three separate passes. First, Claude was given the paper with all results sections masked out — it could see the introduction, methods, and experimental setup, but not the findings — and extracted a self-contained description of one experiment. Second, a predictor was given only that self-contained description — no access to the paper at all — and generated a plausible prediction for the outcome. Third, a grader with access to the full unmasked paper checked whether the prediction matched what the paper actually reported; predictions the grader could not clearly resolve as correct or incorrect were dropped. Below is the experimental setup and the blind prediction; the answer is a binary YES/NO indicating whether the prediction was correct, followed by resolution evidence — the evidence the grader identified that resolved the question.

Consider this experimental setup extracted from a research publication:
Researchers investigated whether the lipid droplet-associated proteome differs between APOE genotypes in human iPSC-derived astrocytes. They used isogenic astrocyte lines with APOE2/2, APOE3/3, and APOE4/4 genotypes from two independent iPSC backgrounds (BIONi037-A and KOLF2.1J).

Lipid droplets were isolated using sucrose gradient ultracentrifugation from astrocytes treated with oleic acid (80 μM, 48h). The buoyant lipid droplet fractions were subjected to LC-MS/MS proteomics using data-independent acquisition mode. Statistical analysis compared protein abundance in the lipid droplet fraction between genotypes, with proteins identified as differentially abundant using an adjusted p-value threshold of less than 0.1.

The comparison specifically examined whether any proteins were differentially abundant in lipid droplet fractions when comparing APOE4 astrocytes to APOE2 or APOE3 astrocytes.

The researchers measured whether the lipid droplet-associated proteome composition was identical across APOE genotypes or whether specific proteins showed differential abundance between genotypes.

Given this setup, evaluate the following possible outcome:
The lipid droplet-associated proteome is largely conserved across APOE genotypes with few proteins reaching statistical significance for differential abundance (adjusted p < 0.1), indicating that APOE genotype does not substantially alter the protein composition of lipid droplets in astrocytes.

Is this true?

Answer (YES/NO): NO